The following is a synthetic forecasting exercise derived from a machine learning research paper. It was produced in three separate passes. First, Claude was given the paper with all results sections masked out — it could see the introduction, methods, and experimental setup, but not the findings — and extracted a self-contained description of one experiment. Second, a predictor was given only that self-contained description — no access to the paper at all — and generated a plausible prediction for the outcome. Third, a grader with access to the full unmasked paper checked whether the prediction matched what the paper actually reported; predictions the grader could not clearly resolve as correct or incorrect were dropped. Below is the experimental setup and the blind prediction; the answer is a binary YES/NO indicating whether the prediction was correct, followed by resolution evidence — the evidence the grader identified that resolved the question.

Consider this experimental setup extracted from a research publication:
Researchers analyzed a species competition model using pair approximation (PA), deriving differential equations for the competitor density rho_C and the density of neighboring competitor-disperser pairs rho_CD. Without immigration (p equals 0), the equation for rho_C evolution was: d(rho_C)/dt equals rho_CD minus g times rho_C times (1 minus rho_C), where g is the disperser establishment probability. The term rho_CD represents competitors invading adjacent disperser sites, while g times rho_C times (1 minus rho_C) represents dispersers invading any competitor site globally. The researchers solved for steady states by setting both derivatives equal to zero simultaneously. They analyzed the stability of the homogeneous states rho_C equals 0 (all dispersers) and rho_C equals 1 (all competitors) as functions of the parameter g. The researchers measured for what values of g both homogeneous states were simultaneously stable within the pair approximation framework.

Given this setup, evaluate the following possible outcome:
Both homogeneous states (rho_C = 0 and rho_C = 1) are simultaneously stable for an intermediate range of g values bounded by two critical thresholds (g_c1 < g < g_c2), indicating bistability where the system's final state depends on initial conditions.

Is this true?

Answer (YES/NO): NO